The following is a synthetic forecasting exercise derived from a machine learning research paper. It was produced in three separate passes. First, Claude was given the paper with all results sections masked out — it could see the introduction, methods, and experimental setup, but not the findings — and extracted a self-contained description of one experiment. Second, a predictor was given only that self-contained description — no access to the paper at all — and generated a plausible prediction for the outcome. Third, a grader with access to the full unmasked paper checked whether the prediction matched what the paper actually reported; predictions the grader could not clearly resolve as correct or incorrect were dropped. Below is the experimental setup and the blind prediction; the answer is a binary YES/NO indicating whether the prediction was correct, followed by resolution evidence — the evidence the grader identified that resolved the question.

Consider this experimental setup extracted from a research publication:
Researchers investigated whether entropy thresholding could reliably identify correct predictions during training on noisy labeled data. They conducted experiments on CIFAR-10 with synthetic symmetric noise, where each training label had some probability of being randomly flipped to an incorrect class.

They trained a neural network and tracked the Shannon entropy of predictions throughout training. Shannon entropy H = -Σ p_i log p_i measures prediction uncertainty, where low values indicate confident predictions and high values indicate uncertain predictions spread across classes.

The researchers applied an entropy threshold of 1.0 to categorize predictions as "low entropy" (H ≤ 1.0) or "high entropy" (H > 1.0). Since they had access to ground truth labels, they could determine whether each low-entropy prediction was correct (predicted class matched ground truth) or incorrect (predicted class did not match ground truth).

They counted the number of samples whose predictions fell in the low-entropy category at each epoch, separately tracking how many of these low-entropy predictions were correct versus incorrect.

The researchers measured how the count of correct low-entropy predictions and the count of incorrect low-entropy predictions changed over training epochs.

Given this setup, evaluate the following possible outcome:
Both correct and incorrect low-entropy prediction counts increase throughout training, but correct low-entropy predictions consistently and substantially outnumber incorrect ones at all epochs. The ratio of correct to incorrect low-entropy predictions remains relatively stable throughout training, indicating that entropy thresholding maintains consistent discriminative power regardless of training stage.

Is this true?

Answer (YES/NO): NO